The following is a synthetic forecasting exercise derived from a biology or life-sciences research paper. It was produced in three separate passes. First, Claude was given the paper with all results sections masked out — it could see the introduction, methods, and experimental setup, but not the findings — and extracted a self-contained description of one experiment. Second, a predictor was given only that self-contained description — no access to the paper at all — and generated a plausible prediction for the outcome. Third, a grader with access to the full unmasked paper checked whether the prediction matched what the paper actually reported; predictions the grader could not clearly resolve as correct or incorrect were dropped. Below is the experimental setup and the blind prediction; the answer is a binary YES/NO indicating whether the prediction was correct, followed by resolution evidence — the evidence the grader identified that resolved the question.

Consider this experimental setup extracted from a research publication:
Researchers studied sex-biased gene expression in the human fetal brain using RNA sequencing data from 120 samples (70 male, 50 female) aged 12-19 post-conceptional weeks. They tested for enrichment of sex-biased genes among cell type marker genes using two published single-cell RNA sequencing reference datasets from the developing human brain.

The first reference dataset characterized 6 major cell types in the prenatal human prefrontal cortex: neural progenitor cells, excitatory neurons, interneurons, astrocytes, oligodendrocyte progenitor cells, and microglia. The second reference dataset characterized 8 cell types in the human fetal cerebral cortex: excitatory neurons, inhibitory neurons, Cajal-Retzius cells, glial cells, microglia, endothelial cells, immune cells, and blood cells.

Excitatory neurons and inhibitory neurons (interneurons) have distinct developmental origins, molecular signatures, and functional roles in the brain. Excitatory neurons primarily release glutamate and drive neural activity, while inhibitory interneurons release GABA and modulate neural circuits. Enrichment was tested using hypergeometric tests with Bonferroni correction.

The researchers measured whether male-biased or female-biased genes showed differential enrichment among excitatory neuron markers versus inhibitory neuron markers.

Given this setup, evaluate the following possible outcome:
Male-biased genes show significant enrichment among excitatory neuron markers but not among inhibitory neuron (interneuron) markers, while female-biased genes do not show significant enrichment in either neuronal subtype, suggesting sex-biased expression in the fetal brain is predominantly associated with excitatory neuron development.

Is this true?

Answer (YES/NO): NO